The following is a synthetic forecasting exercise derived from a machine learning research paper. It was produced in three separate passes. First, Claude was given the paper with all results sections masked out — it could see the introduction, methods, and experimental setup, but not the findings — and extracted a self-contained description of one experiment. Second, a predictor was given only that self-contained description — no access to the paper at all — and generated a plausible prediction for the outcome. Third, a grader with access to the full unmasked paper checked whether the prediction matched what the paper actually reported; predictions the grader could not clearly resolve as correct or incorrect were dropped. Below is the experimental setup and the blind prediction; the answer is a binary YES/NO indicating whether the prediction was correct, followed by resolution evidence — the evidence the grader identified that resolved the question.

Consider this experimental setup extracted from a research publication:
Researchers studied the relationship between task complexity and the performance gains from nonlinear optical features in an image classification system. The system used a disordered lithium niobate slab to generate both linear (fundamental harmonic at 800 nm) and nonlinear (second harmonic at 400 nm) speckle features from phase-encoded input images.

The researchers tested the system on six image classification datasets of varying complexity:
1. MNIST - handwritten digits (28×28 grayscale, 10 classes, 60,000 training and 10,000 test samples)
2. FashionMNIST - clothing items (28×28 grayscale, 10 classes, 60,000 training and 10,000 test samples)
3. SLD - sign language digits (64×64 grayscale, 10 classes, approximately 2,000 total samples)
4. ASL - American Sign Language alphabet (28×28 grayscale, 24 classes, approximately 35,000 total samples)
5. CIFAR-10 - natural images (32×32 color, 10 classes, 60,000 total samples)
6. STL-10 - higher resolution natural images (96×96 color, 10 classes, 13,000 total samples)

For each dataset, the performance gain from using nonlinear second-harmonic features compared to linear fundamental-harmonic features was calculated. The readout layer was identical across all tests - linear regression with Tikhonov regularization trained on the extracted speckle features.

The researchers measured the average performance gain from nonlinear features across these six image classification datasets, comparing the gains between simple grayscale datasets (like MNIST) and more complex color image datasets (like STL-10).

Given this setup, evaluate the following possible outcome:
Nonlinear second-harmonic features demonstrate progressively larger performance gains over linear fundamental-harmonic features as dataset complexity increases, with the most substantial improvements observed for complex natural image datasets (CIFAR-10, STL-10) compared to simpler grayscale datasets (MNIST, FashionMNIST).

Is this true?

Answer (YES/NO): NO